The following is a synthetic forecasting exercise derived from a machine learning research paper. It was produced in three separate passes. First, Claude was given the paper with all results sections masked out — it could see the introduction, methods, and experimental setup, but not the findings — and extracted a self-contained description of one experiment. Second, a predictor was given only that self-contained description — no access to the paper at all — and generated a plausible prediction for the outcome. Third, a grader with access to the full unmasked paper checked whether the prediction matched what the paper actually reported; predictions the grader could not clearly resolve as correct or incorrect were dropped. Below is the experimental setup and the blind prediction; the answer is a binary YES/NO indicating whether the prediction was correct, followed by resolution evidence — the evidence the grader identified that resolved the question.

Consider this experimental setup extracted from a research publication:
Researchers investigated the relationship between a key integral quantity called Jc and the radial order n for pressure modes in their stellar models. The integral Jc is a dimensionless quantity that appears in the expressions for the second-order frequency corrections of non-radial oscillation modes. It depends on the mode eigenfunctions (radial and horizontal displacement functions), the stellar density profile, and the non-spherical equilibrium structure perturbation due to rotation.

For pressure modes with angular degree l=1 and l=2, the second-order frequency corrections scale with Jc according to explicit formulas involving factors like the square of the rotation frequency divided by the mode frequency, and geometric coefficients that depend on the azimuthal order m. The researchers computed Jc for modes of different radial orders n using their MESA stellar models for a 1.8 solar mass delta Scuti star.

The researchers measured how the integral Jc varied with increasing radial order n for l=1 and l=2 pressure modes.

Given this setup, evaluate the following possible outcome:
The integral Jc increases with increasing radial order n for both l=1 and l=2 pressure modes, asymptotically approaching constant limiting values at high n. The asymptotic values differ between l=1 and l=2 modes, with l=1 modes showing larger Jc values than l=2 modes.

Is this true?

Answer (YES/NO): NO